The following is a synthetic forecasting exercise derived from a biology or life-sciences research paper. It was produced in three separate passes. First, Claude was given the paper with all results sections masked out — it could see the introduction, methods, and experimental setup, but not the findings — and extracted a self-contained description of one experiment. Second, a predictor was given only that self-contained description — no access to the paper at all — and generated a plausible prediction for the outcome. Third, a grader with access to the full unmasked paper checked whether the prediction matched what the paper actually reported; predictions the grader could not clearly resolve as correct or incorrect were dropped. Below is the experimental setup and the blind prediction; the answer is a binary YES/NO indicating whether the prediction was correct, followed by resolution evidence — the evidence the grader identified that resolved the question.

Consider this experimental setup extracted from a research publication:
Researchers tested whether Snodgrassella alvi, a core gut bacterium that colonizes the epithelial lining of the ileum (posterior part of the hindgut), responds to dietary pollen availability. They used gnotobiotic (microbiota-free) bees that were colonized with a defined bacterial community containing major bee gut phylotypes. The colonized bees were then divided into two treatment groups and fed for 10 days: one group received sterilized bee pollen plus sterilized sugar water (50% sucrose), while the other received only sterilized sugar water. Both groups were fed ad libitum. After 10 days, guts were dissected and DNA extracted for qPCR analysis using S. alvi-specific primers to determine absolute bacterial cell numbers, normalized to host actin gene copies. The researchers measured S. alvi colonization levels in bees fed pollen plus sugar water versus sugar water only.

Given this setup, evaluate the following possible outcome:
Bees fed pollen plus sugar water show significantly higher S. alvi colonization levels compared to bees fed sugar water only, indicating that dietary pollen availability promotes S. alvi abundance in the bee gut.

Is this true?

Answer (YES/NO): NO